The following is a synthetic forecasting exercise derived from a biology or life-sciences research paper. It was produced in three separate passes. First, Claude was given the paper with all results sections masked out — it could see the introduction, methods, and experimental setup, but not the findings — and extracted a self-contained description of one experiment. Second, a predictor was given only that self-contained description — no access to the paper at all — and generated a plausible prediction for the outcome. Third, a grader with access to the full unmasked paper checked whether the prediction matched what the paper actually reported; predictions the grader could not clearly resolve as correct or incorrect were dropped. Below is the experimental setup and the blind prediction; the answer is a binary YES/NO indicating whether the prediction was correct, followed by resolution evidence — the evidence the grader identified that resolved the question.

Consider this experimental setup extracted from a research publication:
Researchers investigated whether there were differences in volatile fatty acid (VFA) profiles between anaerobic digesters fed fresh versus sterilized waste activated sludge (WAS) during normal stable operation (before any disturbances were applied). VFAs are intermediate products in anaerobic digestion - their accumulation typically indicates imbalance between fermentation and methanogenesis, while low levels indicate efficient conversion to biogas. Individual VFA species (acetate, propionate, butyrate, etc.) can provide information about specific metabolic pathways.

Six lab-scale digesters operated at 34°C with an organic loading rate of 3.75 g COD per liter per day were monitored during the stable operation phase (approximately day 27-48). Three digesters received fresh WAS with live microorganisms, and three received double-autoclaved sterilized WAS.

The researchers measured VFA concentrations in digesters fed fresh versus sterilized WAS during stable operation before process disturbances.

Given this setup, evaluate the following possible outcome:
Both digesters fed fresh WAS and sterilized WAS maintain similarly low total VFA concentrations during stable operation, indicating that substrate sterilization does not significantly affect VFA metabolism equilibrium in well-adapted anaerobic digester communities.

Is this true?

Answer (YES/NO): NO